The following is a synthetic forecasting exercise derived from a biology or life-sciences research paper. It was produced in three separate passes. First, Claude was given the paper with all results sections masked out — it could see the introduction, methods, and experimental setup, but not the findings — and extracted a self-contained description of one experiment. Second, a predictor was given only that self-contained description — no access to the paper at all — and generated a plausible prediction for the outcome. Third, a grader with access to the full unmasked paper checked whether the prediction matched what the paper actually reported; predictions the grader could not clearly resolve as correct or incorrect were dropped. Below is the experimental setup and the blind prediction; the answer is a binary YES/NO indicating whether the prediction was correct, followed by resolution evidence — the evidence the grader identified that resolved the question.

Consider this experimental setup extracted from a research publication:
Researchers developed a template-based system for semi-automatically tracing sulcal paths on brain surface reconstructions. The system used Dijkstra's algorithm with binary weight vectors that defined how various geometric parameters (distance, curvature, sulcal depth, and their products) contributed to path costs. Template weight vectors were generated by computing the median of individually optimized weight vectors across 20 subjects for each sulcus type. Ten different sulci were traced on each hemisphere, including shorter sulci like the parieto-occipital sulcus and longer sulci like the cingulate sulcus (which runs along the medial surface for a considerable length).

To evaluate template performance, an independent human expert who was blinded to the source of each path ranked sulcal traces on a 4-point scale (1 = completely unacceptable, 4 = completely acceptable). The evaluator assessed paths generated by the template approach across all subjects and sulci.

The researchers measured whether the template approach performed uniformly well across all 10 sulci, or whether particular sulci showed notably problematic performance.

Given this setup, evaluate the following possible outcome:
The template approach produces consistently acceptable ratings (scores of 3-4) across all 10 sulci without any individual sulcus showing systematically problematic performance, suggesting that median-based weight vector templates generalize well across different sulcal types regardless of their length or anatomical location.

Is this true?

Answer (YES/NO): NO